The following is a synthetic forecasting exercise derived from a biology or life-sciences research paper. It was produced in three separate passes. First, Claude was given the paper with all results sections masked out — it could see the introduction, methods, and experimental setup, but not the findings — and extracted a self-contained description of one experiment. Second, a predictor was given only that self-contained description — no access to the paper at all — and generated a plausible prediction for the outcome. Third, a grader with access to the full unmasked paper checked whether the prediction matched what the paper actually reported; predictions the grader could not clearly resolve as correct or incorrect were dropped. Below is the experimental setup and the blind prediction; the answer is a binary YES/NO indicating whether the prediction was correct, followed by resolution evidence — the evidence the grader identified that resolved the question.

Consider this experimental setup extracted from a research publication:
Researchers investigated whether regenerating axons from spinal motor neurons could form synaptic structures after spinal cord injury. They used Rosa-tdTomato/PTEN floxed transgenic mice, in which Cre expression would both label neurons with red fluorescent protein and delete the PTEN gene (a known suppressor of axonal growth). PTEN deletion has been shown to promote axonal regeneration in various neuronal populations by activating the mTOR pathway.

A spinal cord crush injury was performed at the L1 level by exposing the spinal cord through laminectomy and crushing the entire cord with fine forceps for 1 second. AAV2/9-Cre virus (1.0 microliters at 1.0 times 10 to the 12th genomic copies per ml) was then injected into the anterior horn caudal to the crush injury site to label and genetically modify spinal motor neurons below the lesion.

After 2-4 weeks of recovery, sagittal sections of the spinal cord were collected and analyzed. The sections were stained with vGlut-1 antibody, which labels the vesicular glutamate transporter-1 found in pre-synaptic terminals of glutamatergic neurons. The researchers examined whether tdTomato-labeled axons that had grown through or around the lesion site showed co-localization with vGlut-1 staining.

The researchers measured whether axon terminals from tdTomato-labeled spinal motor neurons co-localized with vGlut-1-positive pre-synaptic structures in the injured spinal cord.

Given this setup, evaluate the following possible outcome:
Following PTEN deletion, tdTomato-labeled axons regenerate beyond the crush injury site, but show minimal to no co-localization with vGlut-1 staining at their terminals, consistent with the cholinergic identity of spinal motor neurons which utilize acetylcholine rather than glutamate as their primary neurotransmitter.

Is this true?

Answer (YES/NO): NO